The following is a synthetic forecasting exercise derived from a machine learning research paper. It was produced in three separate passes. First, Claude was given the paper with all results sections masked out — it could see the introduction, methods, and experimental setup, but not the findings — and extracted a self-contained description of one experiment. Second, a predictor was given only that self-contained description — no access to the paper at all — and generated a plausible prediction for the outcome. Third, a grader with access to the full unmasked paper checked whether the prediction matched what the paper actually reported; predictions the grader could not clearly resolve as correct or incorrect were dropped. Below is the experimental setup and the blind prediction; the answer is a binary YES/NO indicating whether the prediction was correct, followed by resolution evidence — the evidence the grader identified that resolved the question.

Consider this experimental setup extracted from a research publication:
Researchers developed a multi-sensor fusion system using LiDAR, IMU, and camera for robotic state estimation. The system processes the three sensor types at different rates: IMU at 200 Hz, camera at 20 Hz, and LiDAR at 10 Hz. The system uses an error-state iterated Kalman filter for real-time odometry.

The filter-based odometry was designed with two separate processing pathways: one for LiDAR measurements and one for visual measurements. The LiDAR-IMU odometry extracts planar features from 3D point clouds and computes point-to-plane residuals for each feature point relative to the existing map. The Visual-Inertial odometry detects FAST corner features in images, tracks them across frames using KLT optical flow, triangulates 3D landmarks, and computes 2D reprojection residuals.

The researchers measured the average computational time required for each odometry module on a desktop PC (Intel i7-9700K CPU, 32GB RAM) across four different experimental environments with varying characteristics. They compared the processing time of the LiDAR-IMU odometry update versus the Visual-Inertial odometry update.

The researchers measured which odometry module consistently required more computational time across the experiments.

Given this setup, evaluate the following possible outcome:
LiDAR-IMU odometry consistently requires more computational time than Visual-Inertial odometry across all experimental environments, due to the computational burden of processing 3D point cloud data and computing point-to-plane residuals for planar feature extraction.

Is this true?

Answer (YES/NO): YES